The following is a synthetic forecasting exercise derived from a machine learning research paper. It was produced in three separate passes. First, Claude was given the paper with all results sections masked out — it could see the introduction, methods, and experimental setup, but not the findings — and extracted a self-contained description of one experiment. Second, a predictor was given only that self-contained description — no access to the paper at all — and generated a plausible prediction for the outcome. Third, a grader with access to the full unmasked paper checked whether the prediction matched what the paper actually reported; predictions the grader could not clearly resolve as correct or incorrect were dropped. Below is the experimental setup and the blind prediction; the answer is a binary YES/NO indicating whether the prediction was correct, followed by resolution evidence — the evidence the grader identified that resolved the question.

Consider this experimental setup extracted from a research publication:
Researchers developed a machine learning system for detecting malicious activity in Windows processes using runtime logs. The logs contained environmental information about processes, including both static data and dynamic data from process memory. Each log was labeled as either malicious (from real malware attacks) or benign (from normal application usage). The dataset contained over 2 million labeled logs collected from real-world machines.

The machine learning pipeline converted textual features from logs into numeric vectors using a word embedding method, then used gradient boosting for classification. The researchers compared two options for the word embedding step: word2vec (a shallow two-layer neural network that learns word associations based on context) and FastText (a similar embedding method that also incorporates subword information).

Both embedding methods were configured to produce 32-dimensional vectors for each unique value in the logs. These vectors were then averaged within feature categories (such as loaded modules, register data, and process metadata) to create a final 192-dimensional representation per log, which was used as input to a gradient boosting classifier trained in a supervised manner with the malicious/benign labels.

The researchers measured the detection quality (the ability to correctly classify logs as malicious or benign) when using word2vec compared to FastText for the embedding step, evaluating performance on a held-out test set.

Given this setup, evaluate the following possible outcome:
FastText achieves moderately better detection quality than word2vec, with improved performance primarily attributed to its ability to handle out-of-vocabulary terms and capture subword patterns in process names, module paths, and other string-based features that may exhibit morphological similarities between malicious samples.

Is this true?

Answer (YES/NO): NO